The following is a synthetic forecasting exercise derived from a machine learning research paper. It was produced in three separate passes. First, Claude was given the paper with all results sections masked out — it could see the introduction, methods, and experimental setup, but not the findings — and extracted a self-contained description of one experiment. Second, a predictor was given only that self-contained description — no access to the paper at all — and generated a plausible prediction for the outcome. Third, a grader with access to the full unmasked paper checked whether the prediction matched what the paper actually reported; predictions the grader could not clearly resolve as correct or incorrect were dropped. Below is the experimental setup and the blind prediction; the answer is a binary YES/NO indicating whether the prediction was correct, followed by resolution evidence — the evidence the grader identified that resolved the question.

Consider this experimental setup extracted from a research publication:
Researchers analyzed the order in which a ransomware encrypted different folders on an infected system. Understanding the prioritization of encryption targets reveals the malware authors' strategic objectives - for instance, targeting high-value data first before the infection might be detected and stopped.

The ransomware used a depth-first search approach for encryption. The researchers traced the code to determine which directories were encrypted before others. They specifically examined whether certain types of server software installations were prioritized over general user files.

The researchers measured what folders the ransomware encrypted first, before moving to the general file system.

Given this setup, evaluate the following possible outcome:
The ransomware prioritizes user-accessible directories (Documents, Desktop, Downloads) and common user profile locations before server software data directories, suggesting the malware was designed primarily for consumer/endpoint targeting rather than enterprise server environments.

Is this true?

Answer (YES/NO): NO